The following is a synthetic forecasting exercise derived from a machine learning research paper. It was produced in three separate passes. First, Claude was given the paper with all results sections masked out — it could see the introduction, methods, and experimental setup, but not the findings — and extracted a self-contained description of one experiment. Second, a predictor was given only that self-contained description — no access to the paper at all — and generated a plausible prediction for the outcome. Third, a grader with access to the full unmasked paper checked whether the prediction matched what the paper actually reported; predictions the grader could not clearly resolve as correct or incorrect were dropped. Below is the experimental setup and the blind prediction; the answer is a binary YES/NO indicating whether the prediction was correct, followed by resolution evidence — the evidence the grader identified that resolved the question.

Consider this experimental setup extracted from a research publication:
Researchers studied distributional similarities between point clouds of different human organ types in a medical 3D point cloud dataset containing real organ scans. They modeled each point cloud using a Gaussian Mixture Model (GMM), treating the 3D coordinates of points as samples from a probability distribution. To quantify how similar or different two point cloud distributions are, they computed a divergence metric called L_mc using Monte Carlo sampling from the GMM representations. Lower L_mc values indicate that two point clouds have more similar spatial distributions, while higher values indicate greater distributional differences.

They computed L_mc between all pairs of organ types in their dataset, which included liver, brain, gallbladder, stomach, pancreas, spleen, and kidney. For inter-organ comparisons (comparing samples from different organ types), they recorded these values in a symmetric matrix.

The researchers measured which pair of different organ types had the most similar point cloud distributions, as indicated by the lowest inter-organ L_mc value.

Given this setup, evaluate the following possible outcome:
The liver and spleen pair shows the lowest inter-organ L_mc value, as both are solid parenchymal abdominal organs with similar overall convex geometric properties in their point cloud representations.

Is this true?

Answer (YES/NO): NO